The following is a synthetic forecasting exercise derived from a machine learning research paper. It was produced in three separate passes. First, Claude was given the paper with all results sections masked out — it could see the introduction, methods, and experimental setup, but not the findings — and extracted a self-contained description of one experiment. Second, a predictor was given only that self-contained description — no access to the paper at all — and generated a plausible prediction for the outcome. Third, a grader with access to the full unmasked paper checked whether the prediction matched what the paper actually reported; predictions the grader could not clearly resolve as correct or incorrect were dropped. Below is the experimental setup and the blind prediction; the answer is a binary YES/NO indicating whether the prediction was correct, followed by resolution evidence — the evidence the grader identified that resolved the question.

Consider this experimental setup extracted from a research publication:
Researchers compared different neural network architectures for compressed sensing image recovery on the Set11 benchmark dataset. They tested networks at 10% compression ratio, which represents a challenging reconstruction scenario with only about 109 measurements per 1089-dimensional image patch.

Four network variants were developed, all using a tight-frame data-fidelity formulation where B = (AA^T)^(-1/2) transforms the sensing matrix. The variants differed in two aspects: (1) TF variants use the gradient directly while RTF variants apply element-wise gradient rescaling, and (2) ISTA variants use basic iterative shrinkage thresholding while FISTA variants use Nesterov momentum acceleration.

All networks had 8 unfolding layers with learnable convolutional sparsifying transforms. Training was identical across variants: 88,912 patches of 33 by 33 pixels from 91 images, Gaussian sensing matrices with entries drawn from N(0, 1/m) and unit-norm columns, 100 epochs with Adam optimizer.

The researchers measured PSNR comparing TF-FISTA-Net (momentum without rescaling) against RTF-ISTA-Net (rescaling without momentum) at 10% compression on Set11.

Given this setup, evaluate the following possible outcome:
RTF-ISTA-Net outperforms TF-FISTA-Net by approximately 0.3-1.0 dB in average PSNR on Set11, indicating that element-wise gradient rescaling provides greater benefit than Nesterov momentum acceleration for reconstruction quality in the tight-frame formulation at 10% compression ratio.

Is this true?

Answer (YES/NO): NO